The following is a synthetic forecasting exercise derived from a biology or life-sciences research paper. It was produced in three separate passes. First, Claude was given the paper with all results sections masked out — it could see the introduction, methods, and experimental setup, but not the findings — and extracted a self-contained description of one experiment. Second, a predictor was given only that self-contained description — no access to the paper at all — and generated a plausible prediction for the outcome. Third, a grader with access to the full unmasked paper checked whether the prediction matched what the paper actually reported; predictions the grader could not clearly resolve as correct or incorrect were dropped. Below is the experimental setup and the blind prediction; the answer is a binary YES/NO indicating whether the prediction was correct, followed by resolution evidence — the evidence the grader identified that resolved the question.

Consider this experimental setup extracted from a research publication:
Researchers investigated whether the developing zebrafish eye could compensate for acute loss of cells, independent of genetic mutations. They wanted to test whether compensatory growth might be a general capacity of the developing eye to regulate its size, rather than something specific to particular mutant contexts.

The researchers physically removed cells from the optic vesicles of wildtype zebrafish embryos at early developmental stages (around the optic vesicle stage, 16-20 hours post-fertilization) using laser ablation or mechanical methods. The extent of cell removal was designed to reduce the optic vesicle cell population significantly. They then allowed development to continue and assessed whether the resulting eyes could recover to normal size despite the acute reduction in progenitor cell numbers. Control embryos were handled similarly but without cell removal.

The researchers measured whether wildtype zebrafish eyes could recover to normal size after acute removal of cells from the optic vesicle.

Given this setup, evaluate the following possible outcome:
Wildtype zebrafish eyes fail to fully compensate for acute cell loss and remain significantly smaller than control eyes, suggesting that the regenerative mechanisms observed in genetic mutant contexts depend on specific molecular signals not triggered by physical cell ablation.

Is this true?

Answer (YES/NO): NO